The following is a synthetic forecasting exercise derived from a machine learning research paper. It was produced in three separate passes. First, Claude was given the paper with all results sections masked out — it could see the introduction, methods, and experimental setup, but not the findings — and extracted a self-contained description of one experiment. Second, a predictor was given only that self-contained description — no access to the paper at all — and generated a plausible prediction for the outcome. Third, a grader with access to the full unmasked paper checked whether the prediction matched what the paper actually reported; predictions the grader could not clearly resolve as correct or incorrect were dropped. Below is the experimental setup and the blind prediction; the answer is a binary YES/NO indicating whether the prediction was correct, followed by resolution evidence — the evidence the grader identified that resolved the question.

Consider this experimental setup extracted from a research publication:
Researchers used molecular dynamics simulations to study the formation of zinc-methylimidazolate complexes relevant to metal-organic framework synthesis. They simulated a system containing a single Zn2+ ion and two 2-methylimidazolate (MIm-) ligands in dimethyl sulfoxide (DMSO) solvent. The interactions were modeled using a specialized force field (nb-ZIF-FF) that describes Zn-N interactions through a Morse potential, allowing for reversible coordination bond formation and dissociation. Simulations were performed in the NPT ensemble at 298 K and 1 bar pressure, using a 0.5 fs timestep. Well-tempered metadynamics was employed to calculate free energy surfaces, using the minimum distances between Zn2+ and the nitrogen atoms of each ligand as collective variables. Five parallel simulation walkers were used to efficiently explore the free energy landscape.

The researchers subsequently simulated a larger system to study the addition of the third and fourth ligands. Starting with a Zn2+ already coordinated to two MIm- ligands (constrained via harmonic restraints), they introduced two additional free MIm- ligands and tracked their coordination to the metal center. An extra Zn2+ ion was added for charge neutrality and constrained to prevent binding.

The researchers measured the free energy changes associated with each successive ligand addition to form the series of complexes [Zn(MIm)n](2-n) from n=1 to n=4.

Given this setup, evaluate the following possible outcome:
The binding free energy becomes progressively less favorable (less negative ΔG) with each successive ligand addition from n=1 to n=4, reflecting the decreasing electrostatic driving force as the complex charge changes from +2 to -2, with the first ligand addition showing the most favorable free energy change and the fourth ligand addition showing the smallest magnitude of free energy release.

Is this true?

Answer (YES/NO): YES